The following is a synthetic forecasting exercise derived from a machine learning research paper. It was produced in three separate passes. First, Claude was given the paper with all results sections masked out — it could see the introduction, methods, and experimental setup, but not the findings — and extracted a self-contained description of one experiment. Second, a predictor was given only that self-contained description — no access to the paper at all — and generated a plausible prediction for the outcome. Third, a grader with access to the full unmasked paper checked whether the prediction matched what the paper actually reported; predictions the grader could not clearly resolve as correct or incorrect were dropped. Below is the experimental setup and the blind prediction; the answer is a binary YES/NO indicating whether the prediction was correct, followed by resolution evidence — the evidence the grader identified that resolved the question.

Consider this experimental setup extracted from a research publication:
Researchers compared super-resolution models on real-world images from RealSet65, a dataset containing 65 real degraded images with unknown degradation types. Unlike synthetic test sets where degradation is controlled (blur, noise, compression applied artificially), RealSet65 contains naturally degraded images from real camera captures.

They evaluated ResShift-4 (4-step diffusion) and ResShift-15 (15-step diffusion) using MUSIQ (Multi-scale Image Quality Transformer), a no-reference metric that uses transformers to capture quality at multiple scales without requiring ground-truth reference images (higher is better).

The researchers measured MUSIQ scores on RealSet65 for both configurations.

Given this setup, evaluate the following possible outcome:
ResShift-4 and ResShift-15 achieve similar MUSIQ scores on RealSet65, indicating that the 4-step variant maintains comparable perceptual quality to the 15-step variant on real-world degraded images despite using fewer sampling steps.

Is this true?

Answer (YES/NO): YES